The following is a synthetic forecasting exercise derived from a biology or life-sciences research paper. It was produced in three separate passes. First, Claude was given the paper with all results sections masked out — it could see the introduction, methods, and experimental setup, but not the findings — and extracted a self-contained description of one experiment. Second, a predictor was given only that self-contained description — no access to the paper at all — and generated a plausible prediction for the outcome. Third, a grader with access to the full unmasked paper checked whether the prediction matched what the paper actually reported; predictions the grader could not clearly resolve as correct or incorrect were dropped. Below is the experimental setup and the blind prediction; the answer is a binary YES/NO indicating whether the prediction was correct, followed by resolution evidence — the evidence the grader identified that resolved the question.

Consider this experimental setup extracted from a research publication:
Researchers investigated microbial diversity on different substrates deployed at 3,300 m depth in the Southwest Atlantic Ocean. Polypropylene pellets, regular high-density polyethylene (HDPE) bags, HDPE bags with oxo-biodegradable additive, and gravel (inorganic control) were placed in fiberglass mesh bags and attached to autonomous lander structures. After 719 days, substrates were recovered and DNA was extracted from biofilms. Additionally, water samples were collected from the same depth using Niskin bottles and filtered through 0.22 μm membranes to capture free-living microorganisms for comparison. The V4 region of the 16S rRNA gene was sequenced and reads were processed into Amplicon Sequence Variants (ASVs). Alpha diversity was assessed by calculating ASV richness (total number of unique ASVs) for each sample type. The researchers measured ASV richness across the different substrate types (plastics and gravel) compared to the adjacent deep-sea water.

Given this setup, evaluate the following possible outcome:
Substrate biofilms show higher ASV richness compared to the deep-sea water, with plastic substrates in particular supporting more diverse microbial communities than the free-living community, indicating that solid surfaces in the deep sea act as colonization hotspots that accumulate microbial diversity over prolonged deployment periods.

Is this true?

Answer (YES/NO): NO